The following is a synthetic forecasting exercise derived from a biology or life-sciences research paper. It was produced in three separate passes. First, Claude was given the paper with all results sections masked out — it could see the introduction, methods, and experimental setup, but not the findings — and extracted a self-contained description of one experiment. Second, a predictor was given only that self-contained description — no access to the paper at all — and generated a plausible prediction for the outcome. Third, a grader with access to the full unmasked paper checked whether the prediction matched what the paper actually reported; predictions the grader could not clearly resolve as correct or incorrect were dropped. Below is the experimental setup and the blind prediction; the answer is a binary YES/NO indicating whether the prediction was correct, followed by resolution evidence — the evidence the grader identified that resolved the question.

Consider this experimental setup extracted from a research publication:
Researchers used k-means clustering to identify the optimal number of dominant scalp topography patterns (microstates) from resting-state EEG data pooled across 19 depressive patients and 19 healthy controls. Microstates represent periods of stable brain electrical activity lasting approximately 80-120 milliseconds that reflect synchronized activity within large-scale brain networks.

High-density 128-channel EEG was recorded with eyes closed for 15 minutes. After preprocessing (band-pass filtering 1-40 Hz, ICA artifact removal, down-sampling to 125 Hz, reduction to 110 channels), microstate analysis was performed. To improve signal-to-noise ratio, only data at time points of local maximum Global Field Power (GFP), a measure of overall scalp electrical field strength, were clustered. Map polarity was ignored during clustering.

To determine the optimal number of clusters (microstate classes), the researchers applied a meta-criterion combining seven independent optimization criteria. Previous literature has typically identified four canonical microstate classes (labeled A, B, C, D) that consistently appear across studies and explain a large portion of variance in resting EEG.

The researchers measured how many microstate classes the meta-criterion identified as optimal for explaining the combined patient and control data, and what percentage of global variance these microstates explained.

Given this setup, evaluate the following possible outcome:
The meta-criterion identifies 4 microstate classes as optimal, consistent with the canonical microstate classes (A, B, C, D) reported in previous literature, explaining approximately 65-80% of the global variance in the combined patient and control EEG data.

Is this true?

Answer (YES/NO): NO